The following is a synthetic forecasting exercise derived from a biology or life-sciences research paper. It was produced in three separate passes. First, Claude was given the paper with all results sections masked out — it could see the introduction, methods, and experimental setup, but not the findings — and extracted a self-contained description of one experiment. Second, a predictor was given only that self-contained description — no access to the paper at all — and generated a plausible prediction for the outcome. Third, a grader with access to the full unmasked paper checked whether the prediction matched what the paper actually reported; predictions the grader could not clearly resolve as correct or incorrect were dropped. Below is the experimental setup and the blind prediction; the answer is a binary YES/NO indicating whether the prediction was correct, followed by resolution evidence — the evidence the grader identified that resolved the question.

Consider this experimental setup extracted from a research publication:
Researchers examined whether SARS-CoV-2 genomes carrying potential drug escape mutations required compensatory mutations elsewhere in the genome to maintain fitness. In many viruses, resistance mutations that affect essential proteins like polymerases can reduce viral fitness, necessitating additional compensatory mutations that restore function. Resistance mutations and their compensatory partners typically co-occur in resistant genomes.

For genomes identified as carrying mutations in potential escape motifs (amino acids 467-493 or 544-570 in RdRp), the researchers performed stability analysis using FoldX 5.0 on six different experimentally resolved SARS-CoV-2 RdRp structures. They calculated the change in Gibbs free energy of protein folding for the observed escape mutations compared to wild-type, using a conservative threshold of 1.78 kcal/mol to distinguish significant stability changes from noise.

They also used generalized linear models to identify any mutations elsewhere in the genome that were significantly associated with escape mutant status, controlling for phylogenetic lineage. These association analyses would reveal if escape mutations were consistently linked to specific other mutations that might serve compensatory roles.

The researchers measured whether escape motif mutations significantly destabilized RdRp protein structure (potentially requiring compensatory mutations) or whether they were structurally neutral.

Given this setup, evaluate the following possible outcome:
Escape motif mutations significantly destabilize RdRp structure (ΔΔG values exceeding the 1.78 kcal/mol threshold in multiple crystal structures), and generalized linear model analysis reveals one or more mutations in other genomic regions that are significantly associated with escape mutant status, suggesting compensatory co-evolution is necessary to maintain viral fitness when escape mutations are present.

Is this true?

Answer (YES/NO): NO